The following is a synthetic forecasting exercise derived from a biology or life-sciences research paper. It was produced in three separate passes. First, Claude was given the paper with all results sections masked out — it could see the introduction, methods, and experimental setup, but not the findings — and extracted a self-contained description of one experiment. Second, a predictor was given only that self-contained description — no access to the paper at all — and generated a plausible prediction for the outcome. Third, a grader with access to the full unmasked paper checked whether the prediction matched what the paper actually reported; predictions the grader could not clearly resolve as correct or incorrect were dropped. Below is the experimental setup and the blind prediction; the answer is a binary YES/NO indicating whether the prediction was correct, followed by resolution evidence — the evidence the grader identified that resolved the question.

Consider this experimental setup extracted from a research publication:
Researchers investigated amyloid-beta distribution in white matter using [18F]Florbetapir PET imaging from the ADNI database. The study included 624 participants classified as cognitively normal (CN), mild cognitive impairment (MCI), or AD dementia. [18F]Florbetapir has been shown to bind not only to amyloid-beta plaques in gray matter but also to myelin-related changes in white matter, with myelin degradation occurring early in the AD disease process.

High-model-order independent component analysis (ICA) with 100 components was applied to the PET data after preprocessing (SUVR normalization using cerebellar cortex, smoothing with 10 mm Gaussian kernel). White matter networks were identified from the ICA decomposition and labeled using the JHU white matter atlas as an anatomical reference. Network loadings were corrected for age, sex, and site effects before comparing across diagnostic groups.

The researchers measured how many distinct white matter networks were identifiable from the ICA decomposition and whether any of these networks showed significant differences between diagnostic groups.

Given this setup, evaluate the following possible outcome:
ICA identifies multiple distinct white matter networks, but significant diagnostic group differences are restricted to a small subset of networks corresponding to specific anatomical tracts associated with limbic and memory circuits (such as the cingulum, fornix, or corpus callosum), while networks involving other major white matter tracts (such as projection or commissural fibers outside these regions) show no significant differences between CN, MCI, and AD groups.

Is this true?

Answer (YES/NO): NO